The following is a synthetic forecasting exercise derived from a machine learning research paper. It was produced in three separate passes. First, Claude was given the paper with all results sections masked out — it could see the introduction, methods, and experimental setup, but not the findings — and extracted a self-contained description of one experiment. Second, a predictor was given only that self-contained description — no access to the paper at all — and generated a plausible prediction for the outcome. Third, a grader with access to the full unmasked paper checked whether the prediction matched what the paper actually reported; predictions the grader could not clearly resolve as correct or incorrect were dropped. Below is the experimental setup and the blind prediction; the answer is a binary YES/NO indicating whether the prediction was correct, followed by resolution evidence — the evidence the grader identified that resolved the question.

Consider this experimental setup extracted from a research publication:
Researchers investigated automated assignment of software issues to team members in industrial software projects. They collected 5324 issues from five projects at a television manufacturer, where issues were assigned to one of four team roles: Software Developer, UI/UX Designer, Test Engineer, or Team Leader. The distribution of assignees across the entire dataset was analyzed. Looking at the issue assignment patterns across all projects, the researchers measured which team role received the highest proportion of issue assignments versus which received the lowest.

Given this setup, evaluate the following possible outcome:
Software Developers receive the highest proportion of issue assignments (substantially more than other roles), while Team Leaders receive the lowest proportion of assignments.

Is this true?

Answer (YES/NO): YES